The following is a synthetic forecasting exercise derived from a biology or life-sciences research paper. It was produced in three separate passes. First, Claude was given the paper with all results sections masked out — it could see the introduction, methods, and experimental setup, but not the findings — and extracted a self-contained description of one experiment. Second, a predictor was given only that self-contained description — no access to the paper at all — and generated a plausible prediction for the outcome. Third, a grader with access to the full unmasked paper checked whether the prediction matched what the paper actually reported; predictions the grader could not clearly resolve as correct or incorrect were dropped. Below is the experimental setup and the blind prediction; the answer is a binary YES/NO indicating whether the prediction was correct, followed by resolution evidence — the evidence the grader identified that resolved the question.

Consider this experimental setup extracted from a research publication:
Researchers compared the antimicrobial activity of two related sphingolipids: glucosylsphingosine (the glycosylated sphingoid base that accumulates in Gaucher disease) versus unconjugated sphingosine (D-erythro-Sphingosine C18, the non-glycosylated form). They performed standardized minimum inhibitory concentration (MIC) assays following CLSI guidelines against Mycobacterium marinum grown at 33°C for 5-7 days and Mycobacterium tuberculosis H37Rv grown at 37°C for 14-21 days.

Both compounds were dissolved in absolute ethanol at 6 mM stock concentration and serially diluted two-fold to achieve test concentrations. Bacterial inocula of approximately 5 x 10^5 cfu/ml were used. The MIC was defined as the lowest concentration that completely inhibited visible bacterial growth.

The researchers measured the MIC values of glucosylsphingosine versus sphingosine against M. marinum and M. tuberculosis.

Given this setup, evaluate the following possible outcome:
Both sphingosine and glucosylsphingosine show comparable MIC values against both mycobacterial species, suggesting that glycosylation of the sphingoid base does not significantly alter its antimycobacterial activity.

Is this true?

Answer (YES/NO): YES